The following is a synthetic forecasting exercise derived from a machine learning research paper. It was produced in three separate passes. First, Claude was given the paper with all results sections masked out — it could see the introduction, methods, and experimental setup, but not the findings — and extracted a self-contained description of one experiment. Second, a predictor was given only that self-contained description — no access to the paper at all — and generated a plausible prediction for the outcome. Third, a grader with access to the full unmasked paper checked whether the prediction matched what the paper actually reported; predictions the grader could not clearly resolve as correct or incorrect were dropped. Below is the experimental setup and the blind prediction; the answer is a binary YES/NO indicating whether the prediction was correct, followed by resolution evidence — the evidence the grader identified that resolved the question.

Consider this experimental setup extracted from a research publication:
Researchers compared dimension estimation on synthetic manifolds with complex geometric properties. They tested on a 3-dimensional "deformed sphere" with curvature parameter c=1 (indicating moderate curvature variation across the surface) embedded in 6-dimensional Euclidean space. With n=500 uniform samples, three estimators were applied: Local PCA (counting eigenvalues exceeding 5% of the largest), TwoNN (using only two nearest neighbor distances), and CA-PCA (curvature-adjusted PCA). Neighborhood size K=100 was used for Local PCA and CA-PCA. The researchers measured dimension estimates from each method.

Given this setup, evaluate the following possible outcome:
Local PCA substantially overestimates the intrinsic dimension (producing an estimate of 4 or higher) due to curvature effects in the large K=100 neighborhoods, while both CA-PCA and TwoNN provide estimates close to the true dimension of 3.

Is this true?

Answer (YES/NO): YES